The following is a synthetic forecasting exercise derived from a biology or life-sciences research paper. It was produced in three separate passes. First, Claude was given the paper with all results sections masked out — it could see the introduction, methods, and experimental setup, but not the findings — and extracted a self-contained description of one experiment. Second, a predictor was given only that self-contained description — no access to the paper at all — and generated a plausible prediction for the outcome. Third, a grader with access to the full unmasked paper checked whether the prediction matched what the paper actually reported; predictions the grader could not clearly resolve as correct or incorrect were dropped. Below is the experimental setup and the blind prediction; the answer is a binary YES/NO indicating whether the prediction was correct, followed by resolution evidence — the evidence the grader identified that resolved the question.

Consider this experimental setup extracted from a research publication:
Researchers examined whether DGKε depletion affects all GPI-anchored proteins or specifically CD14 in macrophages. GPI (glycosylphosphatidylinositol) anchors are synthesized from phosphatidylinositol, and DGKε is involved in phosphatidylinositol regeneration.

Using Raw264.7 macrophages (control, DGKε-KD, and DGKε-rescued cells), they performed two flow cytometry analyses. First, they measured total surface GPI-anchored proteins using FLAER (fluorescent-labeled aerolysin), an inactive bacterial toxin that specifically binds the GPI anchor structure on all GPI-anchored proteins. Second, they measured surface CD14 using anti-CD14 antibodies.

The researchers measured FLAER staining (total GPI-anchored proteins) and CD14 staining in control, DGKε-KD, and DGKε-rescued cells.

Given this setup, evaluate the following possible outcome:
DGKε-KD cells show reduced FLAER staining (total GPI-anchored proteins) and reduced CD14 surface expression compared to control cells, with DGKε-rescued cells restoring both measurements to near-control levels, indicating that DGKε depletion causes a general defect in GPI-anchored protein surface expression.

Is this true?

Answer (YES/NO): NO